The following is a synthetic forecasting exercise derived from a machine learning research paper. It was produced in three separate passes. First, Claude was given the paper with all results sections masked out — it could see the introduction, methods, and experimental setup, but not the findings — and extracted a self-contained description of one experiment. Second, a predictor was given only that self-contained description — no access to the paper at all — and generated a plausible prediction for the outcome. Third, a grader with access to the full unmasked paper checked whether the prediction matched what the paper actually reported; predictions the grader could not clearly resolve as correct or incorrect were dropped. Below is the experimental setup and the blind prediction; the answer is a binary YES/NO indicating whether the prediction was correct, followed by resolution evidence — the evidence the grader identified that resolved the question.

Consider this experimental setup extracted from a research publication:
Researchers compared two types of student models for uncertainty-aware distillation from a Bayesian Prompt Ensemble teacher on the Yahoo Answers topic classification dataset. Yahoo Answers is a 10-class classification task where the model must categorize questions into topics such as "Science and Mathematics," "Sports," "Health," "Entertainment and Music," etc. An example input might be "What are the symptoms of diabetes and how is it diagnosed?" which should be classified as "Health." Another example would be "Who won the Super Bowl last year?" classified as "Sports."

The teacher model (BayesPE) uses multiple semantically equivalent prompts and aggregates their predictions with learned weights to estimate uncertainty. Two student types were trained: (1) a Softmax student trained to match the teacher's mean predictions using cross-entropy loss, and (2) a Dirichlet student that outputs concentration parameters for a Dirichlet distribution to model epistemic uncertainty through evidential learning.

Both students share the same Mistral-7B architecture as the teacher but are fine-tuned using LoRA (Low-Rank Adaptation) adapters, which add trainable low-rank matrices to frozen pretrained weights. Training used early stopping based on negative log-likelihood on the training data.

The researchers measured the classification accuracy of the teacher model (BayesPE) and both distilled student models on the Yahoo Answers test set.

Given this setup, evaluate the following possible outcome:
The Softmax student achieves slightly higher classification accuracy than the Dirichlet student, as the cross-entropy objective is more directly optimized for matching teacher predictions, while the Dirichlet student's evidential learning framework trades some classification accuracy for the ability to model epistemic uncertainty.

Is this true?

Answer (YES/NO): NO